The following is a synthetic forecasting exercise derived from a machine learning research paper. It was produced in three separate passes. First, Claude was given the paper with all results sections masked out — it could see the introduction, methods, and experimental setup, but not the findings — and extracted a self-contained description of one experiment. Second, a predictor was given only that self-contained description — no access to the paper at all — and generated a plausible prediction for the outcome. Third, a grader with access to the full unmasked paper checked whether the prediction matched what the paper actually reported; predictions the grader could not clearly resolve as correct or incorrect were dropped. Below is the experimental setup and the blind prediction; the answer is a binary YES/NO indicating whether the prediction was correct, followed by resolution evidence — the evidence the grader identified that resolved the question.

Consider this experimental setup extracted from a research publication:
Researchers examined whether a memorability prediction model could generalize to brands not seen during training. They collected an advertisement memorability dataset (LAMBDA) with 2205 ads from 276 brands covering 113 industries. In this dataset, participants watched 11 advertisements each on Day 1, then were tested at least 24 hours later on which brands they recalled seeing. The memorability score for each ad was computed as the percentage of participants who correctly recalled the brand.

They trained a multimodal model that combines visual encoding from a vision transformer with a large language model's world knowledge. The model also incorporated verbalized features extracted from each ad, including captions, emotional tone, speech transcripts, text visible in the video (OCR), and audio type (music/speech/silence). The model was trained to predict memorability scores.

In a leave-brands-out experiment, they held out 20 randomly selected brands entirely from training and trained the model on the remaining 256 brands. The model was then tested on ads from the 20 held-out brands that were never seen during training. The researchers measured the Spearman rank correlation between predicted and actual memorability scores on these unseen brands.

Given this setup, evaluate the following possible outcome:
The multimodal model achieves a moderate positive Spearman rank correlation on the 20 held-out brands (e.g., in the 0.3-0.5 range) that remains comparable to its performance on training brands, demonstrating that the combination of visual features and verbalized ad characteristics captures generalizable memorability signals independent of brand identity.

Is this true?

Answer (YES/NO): NO